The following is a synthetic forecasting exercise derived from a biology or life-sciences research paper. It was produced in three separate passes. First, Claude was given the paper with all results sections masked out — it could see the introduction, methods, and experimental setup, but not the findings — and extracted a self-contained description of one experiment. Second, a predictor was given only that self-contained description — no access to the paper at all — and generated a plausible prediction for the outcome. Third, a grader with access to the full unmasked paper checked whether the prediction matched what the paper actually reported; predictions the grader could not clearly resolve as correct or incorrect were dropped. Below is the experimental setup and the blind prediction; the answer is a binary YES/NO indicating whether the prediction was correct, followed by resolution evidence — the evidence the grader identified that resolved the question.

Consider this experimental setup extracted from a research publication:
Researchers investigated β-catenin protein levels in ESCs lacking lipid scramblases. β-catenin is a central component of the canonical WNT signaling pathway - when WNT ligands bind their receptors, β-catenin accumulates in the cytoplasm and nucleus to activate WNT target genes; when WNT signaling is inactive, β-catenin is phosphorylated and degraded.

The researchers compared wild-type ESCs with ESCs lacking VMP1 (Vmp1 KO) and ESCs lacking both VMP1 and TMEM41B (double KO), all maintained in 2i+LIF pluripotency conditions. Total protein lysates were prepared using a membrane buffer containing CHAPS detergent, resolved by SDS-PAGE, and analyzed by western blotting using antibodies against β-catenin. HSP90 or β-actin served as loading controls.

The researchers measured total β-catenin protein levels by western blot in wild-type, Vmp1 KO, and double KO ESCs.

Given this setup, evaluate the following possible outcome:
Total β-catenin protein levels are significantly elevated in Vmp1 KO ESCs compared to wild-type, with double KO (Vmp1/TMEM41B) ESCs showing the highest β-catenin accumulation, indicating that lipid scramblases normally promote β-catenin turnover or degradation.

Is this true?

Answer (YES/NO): NO